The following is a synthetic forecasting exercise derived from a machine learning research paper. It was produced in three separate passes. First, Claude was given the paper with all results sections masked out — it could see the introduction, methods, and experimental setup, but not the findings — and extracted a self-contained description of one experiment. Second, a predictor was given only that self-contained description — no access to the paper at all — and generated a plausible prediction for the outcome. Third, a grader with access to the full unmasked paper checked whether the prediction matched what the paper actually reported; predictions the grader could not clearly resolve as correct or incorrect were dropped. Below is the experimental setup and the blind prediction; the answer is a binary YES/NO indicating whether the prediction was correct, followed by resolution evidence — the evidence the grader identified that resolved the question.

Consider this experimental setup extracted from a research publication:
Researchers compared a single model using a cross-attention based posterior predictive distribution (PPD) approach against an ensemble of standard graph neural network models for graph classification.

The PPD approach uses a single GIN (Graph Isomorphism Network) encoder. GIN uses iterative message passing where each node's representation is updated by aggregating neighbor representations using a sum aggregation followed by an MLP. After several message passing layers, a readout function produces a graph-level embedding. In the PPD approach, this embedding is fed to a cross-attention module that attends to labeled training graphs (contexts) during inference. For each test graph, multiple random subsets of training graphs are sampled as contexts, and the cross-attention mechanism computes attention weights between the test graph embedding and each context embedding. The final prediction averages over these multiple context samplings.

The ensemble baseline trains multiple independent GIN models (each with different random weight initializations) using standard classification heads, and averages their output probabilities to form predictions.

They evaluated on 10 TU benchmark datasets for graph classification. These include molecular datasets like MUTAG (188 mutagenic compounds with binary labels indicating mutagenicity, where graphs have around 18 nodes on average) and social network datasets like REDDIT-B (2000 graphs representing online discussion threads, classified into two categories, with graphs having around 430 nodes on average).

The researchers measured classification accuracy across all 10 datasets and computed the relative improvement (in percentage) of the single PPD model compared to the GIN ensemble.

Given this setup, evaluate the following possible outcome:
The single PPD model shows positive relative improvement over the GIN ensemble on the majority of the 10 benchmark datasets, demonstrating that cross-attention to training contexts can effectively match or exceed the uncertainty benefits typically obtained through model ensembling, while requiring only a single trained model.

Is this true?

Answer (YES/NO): NO